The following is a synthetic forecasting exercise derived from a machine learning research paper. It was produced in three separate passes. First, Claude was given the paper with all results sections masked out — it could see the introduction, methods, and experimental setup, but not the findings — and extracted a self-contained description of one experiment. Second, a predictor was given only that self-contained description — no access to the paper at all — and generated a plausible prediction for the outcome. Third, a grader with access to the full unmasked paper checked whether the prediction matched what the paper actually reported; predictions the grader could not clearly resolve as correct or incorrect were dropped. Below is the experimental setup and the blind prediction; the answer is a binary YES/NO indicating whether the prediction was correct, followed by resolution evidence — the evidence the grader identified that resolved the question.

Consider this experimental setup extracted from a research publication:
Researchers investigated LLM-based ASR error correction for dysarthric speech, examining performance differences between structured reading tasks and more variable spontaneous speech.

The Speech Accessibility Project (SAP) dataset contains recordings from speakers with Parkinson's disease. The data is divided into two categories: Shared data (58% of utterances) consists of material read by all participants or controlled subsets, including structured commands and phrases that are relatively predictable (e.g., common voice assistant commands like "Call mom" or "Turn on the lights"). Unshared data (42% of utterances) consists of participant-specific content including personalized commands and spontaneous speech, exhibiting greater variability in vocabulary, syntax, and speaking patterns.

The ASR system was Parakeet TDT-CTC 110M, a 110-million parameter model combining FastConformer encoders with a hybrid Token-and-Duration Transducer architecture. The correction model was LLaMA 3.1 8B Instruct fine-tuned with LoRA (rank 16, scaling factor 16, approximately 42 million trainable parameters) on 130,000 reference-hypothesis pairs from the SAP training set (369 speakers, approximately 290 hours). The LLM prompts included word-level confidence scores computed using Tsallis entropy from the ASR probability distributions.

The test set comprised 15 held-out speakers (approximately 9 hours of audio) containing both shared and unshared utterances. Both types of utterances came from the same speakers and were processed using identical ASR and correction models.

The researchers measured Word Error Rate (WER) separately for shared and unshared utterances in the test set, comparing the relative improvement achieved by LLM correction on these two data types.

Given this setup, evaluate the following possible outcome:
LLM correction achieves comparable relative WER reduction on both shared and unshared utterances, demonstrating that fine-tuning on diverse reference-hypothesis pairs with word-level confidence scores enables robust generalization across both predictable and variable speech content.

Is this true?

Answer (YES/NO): NO